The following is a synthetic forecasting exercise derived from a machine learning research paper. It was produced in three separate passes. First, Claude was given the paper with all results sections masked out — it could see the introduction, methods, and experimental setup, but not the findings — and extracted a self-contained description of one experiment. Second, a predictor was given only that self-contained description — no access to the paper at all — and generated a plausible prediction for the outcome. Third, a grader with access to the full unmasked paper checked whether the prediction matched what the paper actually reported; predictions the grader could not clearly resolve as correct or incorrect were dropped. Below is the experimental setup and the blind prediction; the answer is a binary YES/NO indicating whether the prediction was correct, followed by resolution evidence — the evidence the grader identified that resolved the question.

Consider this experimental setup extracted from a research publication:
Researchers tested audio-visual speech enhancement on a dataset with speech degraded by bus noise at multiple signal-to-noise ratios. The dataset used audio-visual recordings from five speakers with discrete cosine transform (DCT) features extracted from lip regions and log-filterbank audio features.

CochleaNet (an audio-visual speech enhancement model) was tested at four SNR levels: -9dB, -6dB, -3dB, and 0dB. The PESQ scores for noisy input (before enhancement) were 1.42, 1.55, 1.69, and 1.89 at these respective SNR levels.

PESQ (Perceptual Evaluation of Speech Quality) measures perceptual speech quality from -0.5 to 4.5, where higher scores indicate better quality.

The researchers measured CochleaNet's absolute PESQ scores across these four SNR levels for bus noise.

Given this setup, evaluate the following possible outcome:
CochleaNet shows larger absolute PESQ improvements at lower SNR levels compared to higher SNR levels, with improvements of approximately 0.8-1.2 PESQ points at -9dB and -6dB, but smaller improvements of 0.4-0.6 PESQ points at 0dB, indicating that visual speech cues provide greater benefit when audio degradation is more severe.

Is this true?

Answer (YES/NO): NO